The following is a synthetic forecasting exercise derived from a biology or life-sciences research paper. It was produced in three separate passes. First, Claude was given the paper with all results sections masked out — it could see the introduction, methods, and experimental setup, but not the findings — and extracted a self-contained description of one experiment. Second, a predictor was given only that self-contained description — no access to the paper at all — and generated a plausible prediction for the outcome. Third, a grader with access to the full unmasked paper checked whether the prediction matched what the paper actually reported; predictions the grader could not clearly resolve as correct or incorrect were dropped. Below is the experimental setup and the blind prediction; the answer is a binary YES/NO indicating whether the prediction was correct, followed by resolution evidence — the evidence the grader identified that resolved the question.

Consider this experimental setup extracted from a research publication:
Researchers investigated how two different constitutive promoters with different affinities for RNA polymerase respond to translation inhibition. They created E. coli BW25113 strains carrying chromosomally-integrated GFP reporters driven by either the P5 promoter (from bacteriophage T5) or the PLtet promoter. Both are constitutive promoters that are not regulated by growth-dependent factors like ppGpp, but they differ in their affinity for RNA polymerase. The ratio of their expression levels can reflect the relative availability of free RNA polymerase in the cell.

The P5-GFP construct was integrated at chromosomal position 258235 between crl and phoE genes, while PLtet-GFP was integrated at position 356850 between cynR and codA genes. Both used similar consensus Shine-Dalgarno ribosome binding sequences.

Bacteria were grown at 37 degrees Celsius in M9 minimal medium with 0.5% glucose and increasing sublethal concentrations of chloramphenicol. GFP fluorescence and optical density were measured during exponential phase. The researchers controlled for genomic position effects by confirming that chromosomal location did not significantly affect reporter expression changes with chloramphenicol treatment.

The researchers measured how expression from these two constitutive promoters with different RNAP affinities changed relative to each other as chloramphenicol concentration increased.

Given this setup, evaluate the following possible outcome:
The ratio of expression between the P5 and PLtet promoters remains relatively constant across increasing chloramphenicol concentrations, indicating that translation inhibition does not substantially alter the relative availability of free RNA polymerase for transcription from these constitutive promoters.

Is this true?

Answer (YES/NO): NO